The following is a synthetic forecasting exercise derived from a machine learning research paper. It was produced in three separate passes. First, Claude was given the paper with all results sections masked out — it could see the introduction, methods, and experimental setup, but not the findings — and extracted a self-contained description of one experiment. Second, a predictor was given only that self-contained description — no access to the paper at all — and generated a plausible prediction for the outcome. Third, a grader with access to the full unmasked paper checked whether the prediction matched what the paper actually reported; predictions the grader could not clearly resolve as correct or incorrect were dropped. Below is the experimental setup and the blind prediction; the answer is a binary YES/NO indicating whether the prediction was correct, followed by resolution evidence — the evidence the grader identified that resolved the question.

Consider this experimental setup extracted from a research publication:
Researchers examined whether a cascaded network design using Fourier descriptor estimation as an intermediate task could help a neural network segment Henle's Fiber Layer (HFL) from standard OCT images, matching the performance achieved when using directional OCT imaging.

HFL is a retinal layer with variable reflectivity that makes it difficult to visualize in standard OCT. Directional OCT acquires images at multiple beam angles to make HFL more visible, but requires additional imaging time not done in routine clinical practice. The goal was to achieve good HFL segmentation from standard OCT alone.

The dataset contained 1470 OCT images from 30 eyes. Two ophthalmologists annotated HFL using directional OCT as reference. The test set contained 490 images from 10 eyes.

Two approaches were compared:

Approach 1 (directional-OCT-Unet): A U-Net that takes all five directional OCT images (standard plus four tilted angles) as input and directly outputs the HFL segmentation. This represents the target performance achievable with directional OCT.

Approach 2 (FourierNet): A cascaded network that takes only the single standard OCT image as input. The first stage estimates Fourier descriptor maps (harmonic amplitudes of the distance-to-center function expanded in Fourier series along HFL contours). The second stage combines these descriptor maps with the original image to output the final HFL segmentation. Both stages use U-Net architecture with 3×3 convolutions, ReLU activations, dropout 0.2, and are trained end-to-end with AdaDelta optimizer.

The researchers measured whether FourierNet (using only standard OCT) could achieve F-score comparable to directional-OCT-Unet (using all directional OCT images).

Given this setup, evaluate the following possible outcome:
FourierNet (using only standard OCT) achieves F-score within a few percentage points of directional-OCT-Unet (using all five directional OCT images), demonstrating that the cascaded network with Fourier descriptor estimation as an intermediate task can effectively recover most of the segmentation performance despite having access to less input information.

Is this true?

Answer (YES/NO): YES